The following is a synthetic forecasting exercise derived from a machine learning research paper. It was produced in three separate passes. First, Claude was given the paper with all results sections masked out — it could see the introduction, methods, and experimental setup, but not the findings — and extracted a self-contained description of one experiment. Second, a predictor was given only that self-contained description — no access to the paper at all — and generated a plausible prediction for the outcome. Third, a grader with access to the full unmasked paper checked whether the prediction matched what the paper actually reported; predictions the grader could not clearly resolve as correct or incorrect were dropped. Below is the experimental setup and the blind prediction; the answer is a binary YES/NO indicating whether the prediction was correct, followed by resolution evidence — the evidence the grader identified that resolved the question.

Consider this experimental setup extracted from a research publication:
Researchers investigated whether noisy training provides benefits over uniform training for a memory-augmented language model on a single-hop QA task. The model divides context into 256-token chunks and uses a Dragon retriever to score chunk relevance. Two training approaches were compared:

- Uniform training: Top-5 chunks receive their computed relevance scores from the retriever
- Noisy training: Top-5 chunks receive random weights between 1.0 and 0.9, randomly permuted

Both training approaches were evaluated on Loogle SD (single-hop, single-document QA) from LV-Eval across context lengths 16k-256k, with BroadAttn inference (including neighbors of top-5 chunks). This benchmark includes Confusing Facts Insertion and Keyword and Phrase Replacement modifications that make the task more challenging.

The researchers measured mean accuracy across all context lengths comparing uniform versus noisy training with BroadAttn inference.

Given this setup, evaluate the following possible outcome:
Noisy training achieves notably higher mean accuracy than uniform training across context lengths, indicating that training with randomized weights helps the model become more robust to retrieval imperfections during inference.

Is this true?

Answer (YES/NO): NO